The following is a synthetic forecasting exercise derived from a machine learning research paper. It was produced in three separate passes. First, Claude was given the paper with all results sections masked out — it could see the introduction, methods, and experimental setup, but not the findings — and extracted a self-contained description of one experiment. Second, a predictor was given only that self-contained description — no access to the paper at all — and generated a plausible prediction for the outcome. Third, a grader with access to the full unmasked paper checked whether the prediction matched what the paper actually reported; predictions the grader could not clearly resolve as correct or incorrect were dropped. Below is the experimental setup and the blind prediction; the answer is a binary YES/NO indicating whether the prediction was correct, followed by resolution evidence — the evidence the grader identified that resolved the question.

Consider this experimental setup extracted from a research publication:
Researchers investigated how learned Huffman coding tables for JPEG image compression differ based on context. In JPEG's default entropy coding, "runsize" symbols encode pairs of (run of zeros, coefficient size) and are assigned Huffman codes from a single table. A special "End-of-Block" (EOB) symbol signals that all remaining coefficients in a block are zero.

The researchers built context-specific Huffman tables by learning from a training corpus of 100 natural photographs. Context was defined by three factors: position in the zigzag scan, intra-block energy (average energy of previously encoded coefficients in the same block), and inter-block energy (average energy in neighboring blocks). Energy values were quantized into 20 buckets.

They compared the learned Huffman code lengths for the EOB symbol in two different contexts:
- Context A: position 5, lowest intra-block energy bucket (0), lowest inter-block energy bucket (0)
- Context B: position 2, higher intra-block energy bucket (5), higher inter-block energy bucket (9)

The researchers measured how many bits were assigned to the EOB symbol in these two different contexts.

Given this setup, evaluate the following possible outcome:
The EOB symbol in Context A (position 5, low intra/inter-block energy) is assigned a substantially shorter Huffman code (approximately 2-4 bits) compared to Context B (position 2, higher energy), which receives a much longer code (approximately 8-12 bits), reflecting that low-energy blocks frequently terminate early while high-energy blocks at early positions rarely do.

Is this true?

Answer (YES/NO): NO